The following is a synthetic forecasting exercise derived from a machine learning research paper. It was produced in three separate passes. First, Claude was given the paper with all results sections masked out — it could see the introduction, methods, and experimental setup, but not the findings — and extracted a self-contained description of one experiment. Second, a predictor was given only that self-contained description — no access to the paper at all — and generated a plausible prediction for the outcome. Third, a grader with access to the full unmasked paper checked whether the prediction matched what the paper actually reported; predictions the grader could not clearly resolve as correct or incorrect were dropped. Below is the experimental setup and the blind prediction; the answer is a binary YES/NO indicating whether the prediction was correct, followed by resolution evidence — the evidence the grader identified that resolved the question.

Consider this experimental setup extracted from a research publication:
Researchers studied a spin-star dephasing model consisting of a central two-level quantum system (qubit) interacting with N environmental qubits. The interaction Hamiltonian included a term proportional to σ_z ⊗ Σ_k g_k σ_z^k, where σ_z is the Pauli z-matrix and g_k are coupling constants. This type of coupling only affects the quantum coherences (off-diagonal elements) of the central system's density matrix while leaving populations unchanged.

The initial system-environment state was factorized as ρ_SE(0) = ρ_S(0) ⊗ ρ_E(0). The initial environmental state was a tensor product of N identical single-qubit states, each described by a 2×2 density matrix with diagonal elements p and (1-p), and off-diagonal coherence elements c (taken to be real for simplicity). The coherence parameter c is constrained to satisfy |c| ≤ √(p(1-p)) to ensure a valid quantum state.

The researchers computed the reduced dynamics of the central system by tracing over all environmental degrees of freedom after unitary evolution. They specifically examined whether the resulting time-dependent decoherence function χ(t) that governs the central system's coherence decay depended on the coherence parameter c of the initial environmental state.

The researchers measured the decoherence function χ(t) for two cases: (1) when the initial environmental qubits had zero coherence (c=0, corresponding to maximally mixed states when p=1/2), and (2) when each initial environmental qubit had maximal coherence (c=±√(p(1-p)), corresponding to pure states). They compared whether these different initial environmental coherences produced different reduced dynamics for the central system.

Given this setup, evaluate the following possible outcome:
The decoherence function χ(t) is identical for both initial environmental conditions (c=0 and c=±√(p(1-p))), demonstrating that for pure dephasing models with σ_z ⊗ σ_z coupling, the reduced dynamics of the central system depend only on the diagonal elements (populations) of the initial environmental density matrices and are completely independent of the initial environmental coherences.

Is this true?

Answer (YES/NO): YES